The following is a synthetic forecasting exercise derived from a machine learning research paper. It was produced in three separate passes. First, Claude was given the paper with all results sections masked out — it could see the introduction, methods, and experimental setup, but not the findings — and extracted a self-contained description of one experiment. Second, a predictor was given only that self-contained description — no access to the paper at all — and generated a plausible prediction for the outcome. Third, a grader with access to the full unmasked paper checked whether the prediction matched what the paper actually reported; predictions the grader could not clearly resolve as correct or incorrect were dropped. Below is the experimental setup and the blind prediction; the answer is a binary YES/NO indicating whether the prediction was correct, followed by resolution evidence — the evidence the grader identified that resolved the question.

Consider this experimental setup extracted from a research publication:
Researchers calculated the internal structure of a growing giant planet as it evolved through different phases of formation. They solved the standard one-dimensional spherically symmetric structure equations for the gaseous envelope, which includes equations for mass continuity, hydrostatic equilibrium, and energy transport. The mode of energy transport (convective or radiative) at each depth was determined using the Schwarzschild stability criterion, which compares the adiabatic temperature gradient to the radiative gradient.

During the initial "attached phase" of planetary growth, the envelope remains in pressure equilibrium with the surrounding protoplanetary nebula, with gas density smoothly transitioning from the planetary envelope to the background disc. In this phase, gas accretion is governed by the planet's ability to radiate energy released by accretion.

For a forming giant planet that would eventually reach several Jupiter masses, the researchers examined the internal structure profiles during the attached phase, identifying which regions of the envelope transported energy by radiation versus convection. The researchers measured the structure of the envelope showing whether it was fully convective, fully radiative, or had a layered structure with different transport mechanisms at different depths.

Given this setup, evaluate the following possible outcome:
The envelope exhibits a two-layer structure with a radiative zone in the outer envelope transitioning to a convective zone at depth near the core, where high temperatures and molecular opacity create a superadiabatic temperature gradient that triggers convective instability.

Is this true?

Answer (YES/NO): NO